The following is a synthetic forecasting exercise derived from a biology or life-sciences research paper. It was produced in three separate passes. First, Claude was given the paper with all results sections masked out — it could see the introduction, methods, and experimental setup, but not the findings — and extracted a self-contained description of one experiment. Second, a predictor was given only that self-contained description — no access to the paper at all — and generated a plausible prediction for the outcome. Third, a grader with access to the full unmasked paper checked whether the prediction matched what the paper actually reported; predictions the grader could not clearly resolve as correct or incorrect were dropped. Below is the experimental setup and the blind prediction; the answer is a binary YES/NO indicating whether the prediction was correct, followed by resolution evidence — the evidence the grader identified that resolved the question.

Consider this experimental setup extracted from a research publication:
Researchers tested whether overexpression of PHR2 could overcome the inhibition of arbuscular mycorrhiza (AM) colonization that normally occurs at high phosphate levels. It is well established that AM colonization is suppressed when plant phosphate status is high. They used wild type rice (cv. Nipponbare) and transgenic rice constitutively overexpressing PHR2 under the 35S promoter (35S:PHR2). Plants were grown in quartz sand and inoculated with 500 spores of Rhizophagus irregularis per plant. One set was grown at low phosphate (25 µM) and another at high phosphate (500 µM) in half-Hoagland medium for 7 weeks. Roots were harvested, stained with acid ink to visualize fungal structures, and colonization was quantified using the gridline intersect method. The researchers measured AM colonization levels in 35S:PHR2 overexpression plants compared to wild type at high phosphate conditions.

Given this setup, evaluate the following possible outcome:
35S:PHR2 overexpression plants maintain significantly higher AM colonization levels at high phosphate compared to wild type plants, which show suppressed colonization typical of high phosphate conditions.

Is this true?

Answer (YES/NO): YES